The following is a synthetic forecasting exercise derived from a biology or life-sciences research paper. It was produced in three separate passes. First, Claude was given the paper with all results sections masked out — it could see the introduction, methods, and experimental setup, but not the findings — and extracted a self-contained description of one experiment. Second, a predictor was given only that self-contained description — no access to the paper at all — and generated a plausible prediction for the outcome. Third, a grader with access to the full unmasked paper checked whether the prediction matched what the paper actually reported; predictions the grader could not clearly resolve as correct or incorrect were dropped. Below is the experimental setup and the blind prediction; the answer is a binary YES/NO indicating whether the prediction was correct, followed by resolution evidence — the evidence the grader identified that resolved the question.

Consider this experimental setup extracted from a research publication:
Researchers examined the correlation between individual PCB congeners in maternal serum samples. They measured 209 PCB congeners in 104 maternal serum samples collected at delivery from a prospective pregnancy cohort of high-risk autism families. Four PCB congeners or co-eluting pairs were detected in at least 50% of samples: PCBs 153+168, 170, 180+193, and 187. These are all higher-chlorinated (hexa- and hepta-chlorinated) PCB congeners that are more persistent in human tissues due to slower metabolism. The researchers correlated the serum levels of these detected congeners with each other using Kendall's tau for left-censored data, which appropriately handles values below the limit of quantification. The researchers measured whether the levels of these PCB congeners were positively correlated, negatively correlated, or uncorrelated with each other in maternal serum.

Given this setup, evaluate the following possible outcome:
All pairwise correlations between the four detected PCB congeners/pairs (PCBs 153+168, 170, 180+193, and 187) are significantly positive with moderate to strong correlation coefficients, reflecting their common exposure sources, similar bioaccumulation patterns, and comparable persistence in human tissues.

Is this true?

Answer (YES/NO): YES